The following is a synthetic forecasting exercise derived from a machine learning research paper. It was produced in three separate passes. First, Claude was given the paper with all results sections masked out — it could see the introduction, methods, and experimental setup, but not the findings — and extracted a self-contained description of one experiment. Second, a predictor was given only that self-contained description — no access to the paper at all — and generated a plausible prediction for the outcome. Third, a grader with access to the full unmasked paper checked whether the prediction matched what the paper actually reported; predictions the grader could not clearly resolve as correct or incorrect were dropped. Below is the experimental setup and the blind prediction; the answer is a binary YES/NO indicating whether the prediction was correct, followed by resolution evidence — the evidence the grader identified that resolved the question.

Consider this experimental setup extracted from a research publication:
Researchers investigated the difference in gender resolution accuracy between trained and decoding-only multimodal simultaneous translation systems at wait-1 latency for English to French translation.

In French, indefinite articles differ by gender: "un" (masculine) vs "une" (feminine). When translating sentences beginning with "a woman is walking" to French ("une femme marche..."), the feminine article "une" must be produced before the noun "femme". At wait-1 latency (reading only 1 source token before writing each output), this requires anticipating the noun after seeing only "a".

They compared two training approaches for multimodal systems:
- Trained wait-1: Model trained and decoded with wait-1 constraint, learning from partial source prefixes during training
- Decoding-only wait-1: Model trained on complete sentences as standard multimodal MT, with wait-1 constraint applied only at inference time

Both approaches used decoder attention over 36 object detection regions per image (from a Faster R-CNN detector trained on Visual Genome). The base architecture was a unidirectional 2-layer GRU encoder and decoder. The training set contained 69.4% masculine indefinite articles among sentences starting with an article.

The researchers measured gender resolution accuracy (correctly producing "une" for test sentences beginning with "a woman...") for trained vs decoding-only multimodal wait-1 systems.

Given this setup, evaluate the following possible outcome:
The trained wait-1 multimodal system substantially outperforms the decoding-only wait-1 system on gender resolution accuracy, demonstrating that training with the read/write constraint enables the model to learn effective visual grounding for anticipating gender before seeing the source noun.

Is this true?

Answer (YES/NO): YES